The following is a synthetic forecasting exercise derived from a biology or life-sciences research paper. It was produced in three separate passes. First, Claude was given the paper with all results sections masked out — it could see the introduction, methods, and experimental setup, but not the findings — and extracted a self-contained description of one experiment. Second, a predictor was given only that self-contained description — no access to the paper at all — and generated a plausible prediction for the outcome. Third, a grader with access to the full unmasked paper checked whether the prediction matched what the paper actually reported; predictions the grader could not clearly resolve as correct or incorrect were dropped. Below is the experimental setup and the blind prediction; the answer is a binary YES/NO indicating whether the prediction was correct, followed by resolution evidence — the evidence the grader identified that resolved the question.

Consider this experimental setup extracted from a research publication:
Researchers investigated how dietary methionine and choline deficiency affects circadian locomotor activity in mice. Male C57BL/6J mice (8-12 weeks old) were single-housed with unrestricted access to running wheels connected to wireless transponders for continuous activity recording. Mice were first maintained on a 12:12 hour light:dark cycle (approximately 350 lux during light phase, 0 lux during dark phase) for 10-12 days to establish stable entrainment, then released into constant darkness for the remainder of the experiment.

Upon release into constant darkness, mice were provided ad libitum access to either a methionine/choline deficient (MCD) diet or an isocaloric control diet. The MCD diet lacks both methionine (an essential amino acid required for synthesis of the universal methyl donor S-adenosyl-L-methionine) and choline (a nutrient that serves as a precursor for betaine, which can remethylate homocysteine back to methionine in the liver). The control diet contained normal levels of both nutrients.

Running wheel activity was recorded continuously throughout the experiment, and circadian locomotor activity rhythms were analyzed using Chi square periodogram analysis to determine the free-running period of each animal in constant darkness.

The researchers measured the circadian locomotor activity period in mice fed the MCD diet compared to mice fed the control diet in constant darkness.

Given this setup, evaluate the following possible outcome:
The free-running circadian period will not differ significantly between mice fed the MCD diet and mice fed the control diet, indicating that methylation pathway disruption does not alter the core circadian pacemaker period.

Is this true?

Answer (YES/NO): NO